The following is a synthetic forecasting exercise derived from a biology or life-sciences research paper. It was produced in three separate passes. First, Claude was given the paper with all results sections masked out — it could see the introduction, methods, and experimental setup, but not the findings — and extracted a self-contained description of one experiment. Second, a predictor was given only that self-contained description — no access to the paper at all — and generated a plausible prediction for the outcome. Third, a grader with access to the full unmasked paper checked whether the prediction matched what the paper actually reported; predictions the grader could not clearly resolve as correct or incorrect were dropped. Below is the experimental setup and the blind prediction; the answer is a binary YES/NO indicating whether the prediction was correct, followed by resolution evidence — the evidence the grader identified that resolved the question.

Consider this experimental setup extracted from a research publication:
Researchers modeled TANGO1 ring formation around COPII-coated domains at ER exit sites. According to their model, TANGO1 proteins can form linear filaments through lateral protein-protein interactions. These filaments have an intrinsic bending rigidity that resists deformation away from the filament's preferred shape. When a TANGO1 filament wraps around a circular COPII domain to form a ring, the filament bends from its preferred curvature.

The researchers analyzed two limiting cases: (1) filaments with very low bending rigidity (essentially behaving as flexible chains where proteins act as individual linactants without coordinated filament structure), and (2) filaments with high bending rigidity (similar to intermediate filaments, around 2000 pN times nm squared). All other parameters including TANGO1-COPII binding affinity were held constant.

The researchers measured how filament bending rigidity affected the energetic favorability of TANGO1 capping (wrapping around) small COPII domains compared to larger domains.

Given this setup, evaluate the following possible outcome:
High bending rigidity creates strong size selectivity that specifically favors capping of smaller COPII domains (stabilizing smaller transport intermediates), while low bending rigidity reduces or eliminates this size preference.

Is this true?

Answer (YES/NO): NO